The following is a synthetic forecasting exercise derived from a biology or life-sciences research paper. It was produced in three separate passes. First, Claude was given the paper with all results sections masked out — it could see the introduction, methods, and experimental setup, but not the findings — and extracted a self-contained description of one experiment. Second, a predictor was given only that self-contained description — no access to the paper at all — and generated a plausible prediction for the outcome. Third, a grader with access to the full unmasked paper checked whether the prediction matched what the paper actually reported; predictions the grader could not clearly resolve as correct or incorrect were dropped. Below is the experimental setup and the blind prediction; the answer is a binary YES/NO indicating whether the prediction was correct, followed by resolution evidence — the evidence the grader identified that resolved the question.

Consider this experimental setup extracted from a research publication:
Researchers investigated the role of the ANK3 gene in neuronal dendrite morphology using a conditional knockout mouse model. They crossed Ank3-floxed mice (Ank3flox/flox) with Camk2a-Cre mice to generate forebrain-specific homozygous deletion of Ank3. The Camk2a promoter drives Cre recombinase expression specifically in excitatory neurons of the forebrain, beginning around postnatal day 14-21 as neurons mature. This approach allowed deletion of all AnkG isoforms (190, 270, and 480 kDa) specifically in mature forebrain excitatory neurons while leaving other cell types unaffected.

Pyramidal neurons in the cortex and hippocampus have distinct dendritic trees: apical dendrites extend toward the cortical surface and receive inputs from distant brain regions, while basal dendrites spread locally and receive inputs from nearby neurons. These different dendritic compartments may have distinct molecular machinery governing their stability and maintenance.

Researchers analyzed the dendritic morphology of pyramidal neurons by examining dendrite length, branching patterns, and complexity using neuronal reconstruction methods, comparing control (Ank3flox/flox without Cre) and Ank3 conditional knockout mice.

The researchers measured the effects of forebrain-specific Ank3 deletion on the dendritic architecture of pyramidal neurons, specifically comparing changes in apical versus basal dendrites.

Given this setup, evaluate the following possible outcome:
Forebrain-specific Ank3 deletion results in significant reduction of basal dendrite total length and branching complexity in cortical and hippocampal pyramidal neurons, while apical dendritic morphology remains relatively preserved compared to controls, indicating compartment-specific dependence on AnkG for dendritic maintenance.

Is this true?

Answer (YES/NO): NO